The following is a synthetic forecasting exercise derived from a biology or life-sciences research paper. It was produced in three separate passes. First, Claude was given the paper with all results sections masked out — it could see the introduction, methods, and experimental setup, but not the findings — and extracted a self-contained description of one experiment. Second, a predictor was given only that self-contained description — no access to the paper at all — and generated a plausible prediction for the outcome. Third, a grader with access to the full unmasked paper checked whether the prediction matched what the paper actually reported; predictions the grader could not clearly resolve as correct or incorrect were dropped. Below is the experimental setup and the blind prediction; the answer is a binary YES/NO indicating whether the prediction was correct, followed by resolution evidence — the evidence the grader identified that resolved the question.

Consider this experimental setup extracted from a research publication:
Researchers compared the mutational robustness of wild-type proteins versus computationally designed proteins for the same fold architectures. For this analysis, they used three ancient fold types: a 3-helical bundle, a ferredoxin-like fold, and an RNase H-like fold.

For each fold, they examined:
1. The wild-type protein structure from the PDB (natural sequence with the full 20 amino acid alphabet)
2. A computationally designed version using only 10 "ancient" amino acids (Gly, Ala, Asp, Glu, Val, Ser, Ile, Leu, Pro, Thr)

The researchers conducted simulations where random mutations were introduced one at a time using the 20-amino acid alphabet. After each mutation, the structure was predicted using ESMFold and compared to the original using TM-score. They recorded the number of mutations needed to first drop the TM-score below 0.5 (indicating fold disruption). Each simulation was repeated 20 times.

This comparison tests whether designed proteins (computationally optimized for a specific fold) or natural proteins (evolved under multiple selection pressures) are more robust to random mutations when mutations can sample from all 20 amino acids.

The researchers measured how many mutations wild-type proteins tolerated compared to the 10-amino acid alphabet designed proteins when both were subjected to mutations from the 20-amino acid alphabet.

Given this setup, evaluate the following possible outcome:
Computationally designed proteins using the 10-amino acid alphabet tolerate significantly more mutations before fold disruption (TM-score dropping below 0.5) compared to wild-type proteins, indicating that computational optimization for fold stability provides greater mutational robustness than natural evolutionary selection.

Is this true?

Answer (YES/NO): NO